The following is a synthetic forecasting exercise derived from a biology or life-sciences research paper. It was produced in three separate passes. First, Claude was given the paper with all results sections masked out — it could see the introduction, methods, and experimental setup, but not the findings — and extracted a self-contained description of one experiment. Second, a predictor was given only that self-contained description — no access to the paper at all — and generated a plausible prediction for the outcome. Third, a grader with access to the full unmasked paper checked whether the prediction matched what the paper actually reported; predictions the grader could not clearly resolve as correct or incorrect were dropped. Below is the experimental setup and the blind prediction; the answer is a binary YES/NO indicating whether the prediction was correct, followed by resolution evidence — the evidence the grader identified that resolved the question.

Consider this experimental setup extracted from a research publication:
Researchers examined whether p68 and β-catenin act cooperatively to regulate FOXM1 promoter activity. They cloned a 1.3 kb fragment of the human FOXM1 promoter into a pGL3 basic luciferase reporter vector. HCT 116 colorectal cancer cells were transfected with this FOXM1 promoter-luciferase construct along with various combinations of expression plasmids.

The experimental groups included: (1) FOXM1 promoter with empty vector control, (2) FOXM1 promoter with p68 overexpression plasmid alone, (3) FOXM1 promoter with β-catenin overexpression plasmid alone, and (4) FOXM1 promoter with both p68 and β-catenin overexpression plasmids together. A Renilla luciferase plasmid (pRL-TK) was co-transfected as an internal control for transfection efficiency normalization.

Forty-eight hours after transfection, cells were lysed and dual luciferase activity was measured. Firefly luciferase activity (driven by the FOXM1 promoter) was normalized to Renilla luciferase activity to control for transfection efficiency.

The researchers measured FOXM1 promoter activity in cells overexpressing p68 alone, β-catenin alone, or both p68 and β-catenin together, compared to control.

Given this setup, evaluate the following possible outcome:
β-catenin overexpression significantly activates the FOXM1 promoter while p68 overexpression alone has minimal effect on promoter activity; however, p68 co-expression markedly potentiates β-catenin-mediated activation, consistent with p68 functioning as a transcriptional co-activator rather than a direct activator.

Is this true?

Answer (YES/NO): NO